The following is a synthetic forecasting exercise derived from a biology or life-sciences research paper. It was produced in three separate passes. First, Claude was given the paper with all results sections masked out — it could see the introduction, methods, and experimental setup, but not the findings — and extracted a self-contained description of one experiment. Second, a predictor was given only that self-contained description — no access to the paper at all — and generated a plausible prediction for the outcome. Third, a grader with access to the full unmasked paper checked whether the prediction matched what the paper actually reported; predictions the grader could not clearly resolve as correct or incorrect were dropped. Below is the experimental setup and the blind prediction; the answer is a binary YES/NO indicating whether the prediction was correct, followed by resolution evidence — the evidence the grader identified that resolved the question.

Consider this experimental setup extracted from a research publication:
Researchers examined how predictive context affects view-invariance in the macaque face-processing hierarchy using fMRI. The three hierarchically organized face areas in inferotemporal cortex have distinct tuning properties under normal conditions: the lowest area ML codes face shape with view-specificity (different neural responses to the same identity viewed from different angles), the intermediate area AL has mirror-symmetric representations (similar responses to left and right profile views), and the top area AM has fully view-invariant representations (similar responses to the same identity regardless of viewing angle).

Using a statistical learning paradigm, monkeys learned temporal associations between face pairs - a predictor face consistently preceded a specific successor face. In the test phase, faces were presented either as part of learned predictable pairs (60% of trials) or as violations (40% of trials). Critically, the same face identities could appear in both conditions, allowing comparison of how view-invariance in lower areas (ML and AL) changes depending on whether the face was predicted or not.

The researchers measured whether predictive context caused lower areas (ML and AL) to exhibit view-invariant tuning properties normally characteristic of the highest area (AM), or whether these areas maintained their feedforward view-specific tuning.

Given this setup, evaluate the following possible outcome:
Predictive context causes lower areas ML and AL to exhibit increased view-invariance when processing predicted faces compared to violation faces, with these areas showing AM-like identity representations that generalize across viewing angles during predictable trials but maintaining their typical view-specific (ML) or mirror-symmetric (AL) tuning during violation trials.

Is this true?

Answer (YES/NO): NO